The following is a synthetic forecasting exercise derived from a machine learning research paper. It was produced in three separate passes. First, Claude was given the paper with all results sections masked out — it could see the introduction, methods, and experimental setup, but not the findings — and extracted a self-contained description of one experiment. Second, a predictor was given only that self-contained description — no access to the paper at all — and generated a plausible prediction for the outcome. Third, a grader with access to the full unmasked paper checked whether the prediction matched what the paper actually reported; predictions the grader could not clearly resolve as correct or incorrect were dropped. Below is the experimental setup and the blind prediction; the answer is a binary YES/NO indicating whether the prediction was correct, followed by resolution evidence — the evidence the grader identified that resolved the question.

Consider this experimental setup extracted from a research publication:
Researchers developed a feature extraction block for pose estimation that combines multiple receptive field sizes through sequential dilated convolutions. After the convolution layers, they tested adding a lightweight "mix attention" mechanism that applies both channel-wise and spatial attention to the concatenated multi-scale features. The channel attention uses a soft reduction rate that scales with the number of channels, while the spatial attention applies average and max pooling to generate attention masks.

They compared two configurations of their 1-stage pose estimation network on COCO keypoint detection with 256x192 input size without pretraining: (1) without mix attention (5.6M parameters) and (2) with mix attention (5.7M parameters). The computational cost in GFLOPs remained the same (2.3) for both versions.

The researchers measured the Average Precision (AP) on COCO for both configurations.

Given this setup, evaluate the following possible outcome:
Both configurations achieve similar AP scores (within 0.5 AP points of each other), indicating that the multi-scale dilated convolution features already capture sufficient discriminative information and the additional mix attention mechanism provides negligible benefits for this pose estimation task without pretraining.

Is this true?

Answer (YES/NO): NO